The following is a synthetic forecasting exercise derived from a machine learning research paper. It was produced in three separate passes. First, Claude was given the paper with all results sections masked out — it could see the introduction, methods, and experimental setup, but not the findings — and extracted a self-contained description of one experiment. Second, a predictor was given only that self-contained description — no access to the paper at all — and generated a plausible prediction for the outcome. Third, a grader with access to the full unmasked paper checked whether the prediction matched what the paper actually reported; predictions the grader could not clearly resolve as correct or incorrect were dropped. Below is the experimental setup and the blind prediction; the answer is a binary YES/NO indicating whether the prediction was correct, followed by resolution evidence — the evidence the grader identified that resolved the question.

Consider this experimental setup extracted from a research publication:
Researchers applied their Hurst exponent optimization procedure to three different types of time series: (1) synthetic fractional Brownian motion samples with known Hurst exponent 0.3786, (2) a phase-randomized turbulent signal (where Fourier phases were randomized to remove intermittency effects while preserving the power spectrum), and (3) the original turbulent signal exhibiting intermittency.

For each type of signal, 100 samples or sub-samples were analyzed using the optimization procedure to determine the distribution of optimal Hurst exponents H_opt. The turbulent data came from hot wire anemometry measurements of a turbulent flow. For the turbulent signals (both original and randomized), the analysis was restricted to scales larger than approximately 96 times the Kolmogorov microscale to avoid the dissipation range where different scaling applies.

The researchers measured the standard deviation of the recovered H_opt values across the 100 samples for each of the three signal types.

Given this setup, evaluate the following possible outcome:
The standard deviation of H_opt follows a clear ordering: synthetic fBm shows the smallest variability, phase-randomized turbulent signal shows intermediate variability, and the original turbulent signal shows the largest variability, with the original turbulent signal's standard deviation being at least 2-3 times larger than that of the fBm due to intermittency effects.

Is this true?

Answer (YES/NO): YES